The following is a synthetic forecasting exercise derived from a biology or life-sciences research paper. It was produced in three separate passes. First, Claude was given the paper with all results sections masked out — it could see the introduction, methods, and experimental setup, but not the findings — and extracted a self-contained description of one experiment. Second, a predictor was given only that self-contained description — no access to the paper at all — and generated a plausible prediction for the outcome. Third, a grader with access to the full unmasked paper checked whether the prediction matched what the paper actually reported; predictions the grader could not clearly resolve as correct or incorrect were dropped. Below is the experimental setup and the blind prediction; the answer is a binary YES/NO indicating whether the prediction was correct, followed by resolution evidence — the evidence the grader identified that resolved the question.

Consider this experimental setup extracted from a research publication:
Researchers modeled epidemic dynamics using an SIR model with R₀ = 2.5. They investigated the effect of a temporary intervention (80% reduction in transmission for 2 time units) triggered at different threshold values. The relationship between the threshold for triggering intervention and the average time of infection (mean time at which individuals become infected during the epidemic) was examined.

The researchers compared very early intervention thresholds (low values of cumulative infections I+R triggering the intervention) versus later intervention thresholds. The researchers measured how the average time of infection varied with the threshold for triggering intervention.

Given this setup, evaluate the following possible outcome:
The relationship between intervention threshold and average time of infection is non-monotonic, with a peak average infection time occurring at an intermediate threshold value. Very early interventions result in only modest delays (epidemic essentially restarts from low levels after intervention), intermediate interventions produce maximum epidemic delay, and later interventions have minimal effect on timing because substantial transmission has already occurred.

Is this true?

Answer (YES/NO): NO